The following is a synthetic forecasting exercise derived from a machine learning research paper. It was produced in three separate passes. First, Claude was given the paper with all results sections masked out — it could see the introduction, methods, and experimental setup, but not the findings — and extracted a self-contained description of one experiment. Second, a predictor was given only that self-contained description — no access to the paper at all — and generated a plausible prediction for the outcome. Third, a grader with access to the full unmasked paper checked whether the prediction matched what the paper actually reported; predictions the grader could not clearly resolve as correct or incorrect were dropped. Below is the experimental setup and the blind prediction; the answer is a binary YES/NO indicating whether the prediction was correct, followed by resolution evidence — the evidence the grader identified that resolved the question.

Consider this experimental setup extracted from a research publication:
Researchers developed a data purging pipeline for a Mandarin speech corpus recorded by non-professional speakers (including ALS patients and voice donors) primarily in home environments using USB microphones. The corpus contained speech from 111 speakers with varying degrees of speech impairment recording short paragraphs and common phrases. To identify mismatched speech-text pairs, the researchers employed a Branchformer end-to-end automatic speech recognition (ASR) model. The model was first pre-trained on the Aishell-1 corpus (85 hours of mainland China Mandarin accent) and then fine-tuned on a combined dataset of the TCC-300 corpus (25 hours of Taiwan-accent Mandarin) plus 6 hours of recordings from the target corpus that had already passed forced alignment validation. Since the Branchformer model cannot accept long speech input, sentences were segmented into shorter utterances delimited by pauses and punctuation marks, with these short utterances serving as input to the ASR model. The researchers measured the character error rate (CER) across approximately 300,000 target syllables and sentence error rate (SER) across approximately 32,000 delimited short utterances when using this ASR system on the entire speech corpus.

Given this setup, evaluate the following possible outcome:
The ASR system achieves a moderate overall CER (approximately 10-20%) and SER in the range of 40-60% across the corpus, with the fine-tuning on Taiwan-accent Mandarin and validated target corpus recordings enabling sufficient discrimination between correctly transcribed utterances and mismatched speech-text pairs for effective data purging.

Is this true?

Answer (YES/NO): NO